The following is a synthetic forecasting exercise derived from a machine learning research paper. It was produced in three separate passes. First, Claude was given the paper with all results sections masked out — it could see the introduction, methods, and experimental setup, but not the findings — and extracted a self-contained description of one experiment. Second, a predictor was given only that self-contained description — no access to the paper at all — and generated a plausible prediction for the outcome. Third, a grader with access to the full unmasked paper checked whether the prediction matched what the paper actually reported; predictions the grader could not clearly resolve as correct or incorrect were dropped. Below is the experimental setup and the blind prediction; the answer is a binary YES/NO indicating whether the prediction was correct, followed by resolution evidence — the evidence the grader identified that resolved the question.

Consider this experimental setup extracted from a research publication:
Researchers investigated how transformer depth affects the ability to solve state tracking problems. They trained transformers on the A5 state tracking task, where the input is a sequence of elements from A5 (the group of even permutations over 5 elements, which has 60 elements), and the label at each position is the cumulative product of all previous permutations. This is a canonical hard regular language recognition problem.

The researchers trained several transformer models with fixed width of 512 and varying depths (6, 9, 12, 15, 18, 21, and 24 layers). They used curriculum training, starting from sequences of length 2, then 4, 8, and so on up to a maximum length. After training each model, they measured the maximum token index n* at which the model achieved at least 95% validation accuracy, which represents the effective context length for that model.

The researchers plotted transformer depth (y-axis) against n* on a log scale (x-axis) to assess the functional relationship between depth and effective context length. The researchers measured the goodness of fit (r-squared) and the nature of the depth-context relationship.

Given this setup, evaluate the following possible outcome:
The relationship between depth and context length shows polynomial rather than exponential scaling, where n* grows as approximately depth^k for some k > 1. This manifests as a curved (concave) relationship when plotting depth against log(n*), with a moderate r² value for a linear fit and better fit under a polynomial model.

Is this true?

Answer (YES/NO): NO